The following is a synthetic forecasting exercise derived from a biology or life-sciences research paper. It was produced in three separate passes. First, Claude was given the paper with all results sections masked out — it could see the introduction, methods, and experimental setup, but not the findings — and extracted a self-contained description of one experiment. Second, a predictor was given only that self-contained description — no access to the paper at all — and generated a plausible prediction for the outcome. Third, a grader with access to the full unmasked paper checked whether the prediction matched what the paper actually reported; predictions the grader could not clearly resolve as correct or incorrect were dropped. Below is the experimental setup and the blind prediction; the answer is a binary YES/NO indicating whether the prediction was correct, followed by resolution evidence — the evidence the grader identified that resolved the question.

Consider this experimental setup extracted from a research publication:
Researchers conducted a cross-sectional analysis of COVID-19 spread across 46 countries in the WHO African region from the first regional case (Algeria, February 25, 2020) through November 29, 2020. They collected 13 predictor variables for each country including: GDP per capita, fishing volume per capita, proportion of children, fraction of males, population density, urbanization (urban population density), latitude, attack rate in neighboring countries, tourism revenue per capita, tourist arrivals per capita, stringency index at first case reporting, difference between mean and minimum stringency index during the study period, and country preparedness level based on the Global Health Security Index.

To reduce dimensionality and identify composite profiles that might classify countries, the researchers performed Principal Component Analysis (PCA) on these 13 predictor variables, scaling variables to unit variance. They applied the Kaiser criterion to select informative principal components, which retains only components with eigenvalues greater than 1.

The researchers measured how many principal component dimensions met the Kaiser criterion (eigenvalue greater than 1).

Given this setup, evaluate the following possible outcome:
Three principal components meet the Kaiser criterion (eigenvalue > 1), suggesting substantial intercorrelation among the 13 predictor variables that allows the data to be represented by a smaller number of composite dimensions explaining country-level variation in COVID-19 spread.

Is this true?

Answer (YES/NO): NO